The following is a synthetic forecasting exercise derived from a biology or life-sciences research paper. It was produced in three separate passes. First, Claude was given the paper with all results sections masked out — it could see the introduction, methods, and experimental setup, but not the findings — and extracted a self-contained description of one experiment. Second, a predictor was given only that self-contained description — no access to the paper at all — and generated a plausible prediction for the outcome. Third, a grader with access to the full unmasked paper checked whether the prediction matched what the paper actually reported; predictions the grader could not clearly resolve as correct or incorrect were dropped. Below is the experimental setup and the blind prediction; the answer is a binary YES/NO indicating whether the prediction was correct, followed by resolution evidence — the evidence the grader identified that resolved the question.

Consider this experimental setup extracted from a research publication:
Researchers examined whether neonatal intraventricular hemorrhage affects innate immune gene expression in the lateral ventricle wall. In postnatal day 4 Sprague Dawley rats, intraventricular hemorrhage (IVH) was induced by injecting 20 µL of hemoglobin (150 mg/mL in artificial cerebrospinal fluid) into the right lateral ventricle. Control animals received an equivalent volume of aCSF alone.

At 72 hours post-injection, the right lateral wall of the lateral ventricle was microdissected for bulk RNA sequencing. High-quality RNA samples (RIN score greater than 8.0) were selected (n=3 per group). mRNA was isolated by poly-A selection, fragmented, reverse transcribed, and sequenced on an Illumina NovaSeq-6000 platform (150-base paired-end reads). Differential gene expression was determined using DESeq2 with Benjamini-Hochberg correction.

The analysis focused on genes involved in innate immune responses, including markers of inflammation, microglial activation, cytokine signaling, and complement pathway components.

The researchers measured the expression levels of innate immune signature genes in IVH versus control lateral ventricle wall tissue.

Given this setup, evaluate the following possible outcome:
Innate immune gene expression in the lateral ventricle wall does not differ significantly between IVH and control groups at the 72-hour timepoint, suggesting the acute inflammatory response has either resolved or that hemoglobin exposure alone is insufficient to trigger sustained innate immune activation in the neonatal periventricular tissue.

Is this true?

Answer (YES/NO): NO